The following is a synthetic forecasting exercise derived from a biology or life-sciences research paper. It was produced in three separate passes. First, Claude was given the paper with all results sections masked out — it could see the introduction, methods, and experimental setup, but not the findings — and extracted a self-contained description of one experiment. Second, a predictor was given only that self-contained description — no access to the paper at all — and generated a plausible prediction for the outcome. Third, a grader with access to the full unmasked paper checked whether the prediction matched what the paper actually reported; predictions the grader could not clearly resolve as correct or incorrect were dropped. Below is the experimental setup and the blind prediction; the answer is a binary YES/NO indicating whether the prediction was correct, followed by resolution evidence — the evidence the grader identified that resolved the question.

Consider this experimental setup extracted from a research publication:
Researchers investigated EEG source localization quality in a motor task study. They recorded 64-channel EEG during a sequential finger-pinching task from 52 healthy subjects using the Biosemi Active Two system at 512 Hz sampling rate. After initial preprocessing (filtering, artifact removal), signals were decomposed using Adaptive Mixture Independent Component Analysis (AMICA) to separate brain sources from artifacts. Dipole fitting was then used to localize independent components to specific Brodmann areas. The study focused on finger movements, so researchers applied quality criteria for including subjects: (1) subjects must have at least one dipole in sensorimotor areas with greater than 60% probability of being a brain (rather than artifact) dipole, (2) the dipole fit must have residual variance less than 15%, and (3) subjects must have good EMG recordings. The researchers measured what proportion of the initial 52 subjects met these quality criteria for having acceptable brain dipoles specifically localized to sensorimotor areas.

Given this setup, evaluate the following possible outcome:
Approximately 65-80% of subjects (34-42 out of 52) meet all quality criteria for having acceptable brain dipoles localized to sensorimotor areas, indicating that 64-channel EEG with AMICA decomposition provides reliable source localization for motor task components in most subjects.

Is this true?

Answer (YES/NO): NO